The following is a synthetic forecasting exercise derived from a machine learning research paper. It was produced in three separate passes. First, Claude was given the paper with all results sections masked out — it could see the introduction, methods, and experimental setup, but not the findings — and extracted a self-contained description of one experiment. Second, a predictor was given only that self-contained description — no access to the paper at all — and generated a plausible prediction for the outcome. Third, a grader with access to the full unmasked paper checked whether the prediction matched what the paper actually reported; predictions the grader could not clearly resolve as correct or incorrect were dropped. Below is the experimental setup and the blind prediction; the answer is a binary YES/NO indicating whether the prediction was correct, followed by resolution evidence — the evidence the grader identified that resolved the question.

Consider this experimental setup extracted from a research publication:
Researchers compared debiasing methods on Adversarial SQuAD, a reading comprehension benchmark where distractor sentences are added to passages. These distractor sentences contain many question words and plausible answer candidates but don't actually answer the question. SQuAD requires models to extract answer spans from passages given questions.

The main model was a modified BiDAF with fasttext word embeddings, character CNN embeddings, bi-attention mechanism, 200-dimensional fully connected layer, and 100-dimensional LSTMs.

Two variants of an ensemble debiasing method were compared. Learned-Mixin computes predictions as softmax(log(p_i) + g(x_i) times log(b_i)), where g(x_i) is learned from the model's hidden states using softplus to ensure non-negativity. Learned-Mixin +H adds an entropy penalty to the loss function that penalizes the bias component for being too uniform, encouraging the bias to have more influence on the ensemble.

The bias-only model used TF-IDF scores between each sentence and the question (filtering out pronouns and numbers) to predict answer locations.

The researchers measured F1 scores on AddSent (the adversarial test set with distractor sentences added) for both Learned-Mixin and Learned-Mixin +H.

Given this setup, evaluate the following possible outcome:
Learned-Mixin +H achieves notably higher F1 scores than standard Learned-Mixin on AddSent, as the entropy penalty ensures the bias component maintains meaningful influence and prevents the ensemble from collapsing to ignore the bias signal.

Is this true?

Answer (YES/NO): YES